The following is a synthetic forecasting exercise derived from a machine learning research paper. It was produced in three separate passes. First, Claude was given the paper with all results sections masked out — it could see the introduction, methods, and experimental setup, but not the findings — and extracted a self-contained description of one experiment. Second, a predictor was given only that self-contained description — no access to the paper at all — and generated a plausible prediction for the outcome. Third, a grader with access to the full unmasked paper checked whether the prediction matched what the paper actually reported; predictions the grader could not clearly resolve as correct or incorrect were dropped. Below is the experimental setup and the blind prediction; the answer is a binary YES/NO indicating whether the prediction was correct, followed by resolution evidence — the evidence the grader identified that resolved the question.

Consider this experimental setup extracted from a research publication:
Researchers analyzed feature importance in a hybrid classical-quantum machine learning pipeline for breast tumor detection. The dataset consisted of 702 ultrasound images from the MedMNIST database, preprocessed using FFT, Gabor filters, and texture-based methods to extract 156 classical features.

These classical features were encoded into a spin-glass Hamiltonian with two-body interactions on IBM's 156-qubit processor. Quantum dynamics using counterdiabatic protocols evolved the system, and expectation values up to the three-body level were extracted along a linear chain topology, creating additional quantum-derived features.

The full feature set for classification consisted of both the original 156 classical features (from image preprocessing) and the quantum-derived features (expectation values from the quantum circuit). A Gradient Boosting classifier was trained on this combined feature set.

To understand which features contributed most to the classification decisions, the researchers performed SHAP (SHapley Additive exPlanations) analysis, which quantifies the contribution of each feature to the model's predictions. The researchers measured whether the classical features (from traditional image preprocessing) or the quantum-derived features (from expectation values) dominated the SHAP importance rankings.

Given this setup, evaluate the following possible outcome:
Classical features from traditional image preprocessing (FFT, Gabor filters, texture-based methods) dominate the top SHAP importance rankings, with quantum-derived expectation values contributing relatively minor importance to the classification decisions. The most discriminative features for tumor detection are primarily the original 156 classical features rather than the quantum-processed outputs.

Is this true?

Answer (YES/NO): NO